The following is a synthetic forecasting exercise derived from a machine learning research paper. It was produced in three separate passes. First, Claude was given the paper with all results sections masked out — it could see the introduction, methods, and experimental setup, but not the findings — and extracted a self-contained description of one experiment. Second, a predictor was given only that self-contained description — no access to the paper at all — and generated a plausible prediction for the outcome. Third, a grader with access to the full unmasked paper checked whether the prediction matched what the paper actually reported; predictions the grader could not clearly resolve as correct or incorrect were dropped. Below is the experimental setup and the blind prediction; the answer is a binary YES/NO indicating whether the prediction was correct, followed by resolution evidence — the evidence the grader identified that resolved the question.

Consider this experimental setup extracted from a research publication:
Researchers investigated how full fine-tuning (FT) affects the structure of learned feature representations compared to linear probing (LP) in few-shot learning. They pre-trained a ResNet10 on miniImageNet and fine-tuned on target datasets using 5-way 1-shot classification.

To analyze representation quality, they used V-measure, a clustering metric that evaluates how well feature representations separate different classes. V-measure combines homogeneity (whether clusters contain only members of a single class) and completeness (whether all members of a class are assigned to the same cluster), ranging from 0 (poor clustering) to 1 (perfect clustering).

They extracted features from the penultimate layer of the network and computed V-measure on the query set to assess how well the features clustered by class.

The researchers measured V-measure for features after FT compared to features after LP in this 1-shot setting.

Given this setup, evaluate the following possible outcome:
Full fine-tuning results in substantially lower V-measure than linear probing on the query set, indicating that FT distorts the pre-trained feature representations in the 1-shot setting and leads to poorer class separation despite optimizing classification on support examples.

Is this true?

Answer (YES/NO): YES